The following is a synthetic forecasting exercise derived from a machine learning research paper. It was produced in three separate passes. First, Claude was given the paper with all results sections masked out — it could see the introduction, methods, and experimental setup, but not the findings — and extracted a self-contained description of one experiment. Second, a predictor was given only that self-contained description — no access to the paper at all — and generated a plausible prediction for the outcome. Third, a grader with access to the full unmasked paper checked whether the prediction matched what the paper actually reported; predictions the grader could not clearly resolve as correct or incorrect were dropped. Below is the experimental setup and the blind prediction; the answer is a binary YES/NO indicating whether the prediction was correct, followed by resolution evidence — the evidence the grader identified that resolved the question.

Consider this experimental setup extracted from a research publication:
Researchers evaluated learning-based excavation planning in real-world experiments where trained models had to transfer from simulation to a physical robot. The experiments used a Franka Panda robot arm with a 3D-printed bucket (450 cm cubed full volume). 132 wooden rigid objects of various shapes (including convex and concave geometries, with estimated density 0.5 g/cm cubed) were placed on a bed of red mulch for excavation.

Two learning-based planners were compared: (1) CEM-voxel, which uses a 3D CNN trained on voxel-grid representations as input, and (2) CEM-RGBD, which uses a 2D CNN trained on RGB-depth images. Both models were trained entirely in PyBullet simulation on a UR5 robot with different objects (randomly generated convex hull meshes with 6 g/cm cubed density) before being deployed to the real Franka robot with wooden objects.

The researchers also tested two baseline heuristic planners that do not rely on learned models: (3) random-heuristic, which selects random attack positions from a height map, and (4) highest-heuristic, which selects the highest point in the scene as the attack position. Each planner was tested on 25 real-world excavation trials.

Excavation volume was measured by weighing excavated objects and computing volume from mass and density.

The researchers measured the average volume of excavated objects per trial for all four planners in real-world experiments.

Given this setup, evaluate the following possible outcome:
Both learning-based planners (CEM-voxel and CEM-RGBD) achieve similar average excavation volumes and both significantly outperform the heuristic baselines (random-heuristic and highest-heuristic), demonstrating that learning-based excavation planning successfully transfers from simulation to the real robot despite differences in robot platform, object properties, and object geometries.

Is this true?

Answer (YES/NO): NO